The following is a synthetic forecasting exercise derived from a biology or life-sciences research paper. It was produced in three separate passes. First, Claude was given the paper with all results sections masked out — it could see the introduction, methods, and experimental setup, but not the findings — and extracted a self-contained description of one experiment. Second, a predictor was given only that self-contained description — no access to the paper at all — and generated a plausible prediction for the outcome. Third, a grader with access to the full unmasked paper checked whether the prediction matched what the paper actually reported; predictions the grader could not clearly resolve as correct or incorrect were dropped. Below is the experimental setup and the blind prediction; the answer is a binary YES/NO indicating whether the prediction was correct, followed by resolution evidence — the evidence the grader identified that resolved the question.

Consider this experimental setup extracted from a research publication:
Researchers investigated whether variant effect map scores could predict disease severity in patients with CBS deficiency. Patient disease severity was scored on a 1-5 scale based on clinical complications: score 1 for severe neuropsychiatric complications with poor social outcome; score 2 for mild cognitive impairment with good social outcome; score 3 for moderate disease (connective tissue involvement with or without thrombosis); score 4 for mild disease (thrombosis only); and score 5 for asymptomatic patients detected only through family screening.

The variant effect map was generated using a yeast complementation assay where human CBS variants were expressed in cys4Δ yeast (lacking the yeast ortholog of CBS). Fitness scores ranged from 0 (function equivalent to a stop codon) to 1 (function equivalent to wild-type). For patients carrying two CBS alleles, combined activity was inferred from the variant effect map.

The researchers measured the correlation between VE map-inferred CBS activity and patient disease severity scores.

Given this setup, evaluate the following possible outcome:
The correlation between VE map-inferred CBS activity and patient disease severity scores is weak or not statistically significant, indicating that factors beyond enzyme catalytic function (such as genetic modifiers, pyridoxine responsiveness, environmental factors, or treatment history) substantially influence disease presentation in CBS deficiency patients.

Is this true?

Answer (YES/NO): NO